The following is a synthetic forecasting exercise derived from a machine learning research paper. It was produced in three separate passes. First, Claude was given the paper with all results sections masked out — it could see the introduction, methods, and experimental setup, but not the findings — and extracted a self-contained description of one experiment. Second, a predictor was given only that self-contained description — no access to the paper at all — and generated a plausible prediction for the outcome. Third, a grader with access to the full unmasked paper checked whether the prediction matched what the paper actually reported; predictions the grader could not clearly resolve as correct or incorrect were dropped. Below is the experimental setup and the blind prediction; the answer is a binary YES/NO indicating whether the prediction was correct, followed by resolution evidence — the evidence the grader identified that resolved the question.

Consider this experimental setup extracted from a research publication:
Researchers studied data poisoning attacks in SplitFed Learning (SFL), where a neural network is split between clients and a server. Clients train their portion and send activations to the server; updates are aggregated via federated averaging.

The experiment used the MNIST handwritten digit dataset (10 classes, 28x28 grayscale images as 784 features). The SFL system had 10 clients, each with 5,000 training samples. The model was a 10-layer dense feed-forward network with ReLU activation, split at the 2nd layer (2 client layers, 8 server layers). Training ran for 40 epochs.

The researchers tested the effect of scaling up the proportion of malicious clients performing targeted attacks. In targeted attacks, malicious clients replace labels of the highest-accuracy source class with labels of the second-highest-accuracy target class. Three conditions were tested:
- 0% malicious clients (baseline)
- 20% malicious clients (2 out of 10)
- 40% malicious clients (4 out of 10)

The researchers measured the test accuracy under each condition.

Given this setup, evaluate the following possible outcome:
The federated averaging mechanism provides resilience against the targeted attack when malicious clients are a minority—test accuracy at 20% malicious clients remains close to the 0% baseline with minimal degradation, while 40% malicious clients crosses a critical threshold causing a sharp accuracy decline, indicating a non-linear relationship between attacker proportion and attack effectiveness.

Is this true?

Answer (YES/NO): NO